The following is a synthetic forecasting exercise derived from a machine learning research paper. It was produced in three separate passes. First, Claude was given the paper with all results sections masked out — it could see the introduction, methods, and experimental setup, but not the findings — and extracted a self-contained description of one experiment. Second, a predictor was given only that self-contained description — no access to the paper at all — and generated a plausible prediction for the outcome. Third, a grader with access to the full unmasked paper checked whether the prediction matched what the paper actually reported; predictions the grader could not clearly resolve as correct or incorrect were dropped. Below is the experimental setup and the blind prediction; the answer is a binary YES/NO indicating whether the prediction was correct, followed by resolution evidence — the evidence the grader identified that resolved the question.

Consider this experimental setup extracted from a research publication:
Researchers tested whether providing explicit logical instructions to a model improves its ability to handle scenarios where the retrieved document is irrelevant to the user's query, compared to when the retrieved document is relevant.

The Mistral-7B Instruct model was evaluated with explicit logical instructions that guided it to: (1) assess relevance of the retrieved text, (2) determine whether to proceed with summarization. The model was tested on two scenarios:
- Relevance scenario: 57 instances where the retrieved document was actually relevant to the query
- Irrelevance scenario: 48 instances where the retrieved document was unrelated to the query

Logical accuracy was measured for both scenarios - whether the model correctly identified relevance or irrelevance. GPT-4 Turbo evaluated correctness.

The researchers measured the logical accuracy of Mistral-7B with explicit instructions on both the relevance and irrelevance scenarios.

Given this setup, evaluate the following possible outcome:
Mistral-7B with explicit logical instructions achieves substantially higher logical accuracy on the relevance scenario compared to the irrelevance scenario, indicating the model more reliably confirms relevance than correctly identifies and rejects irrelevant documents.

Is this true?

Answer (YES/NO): NO